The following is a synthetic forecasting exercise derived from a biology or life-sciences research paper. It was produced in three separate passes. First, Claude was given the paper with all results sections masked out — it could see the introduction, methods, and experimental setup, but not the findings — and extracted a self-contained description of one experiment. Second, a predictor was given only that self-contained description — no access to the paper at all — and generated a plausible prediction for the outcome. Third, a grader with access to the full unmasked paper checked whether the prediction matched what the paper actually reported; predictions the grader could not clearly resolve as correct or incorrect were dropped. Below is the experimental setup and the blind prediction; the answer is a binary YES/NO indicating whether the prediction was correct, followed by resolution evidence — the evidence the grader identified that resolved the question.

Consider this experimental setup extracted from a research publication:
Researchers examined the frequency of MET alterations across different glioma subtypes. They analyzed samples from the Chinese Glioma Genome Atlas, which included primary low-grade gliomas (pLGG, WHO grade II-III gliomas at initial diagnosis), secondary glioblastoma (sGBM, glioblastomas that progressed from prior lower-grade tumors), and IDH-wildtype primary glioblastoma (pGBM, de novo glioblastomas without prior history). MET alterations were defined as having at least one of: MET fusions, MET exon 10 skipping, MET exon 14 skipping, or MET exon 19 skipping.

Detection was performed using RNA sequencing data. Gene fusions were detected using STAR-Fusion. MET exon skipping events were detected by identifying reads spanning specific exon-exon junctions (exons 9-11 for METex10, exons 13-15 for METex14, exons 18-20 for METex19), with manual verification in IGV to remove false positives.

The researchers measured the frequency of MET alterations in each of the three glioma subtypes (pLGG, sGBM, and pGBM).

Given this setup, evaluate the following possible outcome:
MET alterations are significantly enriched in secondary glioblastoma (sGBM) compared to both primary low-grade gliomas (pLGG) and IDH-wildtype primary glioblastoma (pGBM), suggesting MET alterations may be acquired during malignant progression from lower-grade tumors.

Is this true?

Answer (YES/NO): YES